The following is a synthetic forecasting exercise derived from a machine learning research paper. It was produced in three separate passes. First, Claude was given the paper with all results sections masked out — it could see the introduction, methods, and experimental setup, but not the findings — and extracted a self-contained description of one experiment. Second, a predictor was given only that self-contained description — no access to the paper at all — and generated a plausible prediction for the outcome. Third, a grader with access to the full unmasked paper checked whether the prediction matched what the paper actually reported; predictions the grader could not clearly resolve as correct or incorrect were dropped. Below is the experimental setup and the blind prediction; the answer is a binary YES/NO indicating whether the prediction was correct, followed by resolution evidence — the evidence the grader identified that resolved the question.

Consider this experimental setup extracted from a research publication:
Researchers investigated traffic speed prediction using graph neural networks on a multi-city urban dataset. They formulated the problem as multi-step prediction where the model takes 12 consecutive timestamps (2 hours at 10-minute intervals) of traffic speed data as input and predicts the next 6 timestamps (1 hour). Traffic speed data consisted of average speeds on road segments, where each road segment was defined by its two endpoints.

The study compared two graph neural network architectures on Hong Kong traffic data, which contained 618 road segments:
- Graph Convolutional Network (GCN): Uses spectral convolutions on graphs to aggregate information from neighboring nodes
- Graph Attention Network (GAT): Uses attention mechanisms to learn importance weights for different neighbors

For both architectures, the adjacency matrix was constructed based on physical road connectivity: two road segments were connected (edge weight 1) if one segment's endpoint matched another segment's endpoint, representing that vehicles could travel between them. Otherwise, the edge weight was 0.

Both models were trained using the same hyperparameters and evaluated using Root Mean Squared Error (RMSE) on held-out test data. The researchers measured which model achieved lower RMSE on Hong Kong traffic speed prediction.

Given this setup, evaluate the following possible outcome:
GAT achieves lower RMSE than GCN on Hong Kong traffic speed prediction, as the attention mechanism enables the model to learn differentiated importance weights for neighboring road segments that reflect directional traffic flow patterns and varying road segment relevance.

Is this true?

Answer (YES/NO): NO